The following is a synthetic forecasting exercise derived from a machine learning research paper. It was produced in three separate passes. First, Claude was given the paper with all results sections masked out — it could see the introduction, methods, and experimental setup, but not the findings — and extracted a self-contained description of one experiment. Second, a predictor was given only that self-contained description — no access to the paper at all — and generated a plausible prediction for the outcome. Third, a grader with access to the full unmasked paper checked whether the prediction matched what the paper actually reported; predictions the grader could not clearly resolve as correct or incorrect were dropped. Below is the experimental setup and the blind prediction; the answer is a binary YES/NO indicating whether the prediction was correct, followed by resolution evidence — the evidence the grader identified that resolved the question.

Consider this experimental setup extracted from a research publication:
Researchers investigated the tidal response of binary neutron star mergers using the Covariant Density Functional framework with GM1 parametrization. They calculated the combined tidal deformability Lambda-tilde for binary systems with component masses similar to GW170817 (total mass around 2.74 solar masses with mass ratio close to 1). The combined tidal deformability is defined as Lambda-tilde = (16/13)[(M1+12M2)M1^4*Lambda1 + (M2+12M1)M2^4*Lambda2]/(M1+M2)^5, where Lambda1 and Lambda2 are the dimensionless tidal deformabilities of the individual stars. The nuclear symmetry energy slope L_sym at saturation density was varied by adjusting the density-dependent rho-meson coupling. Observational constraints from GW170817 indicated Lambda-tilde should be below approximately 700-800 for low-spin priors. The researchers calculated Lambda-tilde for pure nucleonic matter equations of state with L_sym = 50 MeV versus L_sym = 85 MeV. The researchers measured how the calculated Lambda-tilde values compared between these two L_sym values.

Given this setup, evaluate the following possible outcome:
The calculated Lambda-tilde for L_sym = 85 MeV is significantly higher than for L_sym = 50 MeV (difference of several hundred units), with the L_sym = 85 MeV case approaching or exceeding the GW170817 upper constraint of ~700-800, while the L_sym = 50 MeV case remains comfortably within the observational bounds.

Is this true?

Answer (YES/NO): NO